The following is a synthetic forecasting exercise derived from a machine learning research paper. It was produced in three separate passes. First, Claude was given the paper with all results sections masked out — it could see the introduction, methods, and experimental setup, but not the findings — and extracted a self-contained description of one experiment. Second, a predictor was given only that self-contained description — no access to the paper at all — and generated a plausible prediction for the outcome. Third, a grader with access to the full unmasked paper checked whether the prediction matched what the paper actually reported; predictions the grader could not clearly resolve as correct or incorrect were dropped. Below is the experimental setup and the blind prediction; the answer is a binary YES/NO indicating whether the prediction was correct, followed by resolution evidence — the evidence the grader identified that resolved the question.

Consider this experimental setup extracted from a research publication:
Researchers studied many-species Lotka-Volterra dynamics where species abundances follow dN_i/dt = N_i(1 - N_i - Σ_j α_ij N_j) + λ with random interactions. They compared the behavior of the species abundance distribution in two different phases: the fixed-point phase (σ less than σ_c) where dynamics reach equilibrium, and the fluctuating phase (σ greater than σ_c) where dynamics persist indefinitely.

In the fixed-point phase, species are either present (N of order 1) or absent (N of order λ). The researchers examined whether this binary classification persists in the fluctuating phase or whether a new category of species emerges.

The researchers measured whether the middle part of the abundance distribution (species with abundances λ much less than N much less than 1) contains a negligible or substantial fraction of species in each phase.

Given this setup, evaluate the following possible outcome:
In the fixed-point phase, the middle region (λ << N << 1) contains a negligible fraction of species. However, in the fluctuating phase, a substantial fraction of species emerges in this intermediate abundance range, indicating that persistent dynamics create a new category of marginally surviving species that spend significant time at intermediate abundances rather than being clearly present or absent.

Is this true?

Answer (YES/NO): YES